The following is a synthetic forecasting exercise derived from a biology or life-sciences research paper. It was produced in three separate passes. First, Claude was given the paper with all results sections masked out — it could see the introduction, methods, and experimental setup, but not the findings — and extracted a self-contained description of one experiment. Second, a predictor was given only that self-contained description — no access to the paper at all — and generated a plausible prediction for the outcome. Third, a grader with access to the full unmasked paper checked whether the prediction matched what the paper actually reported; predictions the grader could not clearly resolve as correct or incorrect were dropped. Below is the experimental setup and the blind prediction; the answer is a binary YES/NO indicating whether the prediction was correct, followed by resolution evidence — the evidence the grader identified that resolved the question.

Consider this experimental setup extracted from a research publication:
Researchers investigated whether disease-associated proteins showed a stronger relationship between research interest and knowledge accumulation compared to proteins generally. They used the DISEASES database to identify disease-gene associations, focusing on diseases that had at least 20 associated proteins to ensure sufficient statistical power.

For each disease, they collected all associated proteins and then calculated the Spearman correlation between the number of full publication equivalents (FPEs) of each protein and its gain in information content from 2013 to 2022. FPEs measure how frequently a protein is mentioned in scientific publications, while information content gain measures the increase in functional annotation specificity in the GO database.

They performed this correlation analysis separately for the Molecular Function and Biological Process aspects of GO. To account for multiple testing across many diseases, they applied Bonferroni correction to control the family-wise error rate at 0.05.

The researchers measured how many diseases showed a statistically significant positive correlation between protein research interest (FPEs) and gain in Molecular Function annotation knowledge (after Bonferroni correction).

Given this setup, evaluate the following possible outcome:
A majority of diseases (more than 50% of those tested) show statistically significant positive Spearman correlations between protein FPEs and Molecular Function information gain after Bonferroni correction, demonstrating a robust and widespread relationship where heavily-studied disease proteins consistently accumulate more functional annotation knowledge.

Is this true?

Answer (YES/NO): NO